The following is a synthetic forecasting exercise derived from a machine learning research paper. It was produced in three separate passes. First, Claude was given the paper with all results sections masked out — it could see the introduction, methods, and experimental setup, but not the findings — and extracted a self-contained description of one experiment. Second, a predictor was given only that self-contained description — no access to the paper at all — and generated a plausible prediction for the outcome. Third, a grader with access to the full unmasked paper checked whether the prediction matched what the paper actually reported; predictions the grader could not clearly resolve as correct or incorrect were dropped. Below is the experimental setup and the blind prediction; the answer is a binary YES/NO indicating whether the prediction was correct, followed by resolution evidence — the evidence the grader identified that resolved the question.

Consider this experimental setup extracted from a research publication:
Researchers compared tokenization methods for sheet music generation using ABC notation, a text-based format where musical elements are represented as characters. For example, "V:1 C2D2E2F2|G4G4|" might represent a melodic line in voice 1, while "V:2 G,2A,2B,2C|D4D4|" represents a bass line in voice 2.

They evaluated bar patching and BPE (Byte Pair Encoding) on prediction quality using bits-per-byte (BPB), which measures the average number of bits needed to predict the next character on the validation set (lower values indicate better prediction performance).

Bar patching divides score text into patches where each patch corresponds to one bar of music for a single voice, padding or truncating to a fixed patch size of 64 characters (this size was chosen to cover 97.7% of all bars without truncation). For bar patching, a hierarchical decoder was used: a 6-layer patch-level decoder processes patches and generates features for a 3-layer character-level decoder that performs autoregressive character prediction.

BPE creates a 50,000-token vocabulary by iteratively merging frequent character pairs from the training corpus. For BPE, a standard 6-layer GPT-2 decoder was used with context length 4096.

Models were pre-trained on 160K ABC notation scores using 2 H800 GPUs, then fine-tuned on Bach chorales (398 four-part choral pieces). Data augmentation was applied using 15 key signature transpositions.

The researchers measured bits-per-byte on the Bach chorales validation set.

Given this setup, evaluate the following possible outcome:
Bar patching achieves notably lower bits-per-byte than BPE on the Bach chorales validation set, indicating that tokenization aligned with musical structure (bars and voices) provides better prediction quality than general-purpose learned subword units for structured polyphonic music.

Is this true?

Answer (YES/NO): YES